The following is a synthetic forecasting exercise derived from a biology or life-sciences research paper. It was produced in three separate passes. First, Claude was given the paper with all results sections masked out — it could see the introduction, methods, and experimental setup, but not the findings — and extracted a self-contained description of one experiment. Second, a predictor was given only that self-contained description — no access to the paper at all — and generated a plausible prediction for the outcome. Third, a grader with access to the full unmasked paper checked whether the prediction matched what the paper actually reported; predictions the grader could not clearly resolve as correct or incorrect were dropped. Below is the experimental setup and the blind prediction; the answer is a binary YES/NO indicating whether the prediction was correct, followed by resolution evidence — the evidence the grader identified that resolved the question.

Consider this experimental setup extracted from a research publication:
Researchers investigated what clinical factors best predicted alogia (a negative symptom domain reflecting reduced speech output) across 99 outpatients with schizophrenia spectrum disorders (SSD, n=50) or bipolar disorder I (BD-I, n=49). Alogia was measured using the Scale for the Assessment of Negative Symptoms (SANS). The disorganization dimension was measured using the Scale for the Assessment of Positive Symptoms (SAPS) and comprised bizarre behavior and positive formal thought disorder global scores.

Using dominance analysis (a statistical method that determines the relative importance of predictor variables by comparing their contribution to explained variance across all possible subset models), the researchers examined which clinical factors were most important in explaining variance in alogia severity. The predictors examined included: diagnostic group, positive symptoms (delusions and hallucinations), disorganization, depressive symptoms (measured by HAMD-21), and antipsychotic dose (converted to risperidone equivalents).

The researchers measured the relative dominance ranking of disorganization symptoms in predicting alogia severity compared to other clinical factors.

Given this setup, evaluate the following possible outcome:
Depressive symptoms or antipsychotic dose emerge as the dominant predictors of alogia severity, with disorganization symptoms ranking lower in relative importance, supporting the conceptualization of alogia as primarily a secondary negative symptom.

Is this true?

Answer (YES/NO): NO